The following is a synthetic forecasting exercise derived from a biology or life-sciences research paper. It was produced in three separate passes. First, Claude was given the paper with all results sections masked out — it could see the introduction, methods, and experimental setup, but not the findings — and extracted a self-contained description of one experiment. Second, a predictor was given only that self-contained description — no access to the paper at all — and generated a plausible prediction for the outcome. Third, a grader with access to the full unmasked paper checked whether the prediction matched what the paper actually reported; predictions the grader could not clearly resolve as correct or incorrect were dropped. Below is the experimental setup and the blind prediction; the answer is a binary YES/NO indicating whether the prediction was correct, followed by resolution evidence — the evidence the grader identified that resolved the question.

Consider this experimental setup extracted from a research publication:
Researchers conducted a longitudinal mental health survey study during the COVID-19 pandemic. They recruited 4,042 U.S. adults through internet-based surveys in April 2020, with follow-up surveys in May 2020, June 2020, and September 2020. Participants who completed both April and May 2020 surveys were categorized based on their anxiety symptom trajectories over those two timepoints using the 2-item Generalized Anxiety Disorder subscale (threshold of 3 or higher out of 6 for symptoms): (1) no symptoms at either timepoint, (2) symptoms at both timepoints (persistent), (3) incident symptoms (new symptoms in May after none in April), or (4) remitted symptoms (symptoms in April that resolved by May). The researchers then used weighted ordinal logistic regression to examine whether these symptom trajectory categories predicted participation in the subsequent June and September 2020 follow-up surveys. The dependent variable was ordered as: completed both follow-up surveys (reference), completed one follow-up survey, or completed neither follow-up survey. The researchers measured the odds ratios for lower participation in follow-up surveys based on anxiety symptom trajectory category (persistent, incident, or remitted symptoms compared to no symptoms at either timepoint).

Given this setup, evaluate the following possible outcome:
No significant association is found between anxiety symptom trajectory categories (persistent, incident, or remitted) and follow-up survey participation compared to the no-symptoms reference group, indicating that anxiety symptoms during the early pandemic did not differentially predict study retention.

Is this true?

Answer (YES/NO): NO